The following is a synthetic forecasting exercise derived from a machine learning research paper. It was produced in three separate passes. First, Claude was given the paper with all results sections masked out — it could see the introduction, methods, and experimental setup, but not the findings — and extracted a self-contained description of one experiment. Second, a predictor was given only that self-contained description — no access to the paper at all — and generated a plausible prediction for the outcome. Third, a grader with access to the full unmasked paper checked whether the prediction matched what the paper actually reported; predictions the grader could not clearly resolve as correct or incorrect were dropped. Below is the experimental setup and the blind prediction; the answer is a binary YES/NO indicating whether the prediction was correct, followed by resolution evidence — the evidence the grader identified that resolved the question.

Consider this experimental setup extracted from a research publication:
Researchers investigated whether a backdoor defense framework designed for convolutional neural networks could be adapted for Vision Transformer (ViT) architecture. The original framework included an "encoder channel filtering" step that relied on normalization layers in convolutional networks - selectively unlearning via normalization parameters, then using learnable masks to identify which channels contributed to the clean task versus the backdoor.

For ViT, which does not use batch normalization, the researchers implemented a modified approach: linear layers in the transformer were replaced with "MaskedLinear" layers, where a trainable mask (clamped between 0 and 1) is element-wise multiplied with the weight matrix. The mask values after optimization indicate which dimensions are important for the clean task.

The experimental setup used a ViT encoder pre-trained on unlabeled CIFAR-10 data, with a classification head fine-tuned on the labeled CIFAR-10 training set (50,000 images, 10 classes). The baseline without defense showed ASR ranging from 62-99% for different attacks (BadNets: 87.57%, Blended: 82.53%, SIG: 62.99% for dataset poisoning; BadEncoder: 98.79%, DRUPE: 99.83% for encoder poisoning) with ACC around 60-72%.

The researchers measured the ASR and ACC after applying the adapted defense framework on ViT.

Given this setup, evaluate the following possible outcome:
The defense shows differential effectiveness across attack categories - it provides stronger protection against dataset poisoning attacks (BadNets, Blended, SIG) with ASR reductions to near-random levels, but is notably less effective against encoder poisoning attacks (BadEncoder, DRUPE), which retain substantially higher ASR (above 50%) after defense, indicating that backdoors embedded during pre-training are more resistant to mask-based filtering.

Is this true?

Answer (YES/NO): NO